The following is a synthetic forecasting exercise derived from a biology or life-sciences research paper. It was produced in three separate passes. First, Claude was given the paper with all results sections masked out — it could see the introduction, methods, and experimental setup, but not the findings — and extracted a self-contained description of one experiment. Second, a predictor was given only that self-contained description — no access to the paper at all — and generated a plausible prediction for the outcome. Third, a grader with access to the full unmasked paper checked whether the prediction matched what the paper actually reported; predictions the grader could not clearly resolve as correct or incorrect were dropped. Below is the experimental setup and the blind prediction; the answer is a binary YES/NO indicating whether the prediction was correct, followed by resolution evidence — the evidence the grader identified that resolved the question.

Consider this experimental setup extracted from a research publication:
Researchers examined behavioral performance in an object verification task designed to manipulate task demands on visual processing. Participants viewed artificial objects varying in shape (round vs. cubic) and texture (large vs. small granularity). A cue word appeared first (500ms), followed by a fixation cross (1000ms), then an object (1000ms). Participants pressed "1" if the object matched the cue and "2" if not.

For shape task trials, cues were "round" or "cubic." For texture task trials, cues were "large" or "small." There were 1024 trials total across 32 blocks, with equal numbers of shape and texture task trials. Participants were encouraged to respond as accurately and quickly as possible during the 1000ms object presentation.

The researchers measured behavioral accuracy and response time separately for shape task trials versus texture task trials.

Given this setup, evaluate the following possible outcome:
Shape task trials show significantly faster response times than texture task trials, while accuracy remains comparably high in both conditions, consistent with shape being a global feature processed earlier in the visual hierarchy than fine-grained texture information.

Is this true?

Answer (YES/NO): NO